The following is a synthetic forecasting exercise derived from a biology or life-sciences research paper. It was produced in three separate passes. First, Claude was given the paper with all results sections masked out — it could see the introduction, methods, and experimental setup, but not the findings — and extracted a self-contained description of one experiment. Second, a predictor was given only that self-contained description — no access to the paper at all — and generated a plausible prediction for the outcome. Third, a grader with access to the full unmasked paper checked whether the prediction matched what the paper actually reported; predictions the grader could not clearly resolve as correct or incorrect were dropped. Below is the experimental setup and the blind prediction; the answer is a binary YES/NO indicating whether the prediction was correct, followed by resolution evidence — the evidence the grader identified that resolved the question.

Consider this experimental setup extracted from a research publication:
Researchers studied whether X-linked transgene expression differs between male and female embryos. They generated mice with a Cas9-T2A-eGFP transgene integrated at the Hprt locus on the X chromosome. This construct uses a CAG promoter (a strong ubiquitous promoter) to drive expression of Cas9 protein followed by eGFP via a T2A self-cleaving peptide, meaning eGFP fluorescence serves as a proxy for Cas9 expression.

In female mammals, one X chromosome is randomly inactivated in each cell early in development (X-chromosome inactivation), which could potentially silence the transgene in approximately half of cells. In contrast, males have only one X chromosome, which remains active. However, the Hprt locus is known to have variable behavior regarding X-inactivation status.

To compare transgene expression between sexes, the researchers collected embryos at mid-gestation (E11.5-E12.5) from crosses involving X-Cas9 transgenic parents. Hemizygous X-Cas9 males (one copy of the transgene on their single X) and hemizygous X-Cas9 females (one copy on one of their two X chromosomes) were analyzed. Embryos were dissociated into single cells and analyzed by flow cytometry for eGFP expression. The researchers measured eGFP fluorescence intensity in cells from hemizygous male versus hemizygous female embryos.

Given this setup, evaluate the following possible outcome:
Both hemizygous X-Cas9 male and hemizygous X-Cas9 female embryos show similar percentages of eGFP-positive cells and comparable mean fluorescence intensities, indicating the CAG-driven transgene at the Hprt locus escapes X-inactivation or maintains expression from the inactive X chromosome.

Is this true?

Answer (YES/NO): NO